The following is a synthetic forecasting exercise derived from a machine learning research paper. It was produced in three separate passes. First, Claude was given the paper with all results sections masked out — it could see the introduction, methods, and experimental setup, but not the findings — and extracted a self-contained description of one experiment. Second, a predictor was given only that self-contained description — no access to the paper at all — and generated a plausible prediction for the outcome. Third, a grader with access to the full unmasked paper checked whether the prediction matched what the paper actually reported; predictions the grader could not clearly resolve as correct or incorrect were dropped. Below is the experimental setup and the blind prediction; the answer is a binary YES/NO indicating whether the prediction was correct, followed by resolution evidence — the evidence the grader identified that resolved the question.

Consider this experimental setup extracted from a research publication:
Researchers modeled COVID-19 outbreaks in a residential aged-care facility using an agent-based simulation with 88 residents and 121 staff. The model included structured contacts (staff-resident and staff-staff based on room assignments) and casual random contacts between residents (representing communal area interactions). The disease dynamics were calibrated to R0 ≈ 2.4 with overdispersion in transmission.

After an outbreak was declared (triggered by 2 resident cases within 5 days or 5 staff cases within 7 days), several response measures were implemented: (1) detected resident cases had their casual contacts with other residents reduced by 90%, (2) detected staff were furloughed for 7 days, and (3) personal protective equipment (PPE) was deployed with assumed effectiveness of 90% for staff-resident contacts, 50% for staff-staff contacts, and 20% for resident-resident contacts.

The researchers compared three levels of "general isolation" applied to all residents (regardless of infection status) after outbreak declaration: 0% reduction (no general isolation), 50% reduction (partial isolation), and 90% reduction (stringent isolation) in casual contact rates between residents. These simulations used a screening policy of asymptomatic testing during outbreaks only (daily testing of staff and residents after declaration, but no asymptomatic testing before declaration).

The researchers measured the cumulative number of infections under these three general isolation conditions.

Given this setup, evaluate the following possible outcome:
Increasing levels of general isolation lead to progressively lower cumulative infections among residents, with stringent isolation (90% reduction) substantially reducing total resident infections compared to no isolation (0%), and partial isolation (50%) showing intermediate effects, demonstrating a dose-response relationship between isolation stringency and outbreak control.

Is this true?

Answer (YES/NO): NO